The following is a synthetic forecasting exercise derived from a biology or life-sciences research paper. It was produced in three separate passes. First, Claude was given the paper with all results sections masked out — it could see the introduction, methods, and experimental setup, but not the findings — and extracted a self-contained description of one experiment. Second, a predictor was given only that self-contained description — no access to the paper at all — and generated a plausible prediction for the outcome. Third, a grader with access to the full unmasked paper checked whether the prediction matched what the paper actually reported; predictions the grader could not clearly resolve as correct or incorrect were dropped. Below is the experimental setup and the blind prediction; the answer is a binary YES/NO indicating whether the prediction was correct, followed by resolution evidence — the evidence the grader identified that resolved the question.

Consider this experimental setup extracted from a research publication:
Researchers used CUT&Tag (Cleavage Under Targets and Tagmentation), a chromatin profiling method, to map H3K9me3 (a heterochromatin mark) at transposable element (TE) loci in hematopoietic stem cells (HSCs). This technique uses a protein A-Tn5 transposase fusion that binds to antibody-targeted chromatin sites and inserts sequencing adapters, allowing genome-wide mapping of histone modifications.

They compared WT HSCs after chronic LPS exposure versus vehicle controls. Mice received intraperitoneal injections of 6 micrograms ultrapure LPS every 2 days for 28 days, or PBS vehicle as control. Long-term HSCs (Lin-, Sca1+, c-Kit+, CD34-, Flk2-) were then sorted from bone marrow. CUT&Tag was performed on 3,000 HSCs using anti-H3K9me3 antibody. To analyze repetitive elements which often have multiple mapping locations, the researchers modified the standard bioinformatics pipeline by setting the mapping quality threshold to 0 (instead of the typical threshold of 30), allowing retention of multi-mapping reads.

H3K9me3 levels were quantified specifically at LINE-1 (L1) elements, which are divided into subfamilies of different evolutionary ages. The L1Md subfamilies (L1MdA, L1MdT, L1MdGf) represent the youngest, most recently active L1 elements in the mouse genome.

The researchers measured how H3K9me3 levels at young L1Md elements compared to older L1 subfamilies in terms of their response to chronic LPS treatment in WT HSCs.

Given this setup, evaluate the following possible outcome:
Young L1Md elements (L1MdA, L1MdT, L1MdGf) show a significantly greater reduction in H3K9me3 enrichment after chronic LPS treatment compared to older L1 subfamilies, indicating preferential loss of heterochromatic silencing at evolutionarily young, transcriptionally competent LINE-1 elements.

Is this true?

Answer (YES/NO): YES